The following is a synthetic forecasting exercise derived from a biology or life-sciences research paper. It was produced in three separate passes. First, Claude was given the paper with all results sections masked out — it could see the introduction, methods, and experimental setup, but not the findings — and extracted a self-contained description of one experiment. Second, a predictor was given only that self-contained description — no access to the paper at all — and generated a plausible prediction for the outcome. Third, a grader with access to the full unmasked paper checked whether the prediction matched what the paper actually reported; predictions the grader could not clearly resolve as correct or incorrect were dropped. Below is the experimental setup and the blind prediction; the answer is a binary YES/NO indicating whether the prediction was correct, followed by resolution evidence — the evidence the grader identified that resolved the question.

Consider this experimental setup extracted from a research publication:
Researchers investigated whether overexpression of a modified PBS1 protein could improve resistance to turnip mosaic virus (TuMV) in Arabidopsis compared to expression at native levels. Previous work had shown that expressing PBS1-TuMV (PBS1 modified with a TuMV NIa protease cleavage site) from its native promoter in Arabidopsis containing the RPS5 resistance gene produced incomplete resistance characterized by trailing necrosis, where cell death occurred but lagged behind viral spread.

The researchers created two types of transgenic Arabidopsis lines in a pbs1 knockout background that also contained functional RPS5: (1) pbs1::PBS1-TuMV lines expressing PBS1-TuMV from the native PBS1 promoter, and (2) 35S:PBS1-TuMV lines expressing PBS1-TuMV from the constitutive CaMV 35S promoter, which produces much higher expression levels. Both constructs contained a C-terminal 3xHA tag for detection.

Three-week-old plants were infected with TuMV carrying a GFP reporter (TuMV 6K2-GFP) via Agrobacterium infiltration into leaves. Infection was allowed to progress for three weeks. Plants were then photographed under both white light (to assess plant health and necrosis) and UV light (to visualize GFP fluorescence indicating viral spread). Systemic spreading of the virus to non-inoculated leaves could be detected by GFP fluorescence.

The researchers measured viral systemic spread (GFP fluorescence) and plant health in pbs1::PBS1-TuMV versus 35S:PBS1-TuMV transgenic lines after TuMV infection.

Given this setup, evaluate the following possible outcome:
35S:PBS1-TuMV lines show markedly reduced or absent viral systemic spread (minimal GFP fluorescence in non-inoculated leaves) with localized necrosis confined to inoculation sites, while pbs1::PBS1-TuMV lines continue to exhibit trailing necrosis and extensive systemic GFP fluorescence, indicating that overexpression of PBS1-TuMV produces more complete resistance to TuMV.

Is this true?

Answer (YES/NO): YES